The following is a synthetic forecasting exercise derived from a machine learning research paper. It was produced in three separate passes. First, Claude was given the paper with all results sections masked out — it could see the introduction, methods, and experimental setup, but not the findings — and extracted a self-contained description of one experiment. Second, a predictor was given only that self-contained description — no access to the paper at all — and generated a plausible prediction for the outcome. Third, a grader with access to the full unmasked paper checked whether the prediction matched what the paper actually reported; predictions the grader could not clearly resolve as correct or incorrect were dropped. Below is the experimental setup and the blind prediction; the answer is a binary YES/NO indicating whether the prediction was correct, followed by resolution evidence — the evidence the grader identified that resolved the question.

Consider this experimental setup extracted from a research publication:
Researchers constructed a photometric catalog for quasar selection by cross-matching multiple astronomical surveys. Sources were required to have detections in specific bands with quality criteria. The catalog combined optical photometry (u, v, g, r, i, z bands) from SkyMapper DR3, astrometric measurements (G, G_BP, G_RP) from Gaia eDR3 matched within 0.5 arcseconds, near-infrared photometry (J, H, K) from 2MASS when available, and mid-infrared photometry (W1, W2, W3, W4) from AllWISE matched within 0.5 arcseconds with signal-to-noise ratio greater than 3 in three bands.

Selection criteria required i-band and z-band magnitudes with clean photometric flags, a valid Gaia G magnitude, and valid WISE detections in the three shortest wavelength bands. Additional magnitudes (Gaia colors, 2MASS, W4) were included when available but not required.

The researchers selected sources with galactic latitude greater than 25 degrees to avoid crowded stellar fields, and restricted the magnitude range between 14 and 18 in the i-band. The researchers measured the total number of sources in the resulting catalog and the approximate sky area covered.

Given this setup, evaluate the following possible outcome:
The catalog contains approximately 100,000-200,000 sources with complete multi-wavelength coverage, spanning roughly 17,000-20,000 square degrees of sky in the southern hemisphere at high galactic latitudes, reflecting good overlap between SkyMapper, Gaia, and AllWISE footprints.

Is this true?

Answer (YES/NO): NO